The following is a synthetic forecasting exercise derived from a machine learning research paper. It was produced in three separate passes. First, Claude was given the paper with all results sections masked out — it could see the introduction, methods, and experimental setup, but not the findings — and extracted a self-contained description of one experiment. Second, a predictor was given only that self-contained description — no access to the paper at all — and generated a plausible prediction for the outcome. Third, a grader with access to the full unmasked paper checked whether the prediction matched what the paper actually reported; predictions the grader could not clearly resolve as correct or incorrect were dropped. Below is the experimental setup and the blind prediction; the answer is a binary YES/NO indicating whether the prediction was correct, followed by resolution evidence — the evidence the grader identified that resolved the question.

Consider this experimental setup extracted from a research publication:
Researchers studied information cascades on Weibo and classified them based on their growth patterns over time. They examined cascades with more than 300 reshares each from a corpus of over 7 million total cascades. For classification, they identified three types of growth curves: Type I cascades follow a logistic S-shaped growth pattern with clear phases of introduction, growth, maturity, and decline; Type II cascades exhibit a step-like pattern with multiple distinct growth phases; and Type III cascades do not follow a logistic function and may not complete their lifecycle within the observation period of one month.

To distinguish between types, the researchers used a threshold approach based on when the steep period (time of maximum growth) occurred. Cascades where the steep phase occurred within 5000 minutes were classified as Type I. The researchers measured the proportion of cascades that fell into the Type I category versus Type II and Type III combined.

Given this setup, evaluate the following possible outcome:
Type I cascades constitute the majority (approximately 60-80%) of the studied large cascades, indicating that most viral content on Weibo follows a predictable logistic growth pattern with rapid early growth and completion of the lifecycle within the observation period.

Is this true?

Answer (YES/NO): YES